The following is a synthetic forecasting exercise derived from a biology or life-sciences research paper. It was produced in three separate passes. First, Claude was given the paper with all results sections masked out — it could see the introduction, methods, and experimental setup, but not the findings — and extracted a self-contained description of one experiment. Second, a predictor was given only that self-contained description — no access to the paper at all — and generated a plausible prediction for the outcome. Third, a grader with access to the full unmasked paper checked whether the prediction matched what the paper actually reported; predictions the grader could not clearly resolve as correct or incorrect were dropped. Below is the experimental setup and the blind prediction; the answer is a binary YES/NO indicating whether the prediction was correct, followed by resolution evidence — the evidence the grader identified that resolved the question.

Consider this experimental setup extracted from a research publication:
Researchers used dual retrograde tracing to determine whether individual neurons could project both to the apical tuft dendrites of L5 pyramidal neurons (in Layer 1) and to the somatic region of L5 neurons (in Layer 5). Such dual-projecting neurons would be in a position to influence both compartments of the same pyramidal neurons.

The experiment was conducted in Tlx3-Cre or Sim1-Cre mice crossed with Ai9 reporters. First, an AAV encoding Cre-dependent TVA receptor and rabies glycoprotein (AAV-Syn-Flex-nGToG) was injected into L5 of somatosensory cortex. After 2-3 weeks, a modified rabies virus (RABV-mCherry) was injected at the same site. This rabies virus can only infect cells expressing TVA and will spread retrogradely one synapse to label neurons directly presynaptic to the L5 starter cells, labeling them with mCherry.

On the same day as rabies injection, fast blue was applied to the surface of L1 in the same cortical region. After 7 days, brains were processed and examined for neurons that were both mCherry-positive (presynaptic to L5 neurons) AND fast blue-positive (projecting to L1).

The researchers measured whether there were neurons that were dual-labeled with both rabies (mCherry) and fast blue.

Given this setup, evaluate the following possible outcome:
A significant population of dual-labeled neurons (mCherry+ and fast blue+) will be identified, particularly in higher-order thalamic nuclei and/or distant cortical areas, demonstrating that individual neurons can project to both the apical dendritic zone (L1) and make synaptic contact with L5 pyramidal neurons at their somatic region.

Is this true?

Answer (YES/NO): NO